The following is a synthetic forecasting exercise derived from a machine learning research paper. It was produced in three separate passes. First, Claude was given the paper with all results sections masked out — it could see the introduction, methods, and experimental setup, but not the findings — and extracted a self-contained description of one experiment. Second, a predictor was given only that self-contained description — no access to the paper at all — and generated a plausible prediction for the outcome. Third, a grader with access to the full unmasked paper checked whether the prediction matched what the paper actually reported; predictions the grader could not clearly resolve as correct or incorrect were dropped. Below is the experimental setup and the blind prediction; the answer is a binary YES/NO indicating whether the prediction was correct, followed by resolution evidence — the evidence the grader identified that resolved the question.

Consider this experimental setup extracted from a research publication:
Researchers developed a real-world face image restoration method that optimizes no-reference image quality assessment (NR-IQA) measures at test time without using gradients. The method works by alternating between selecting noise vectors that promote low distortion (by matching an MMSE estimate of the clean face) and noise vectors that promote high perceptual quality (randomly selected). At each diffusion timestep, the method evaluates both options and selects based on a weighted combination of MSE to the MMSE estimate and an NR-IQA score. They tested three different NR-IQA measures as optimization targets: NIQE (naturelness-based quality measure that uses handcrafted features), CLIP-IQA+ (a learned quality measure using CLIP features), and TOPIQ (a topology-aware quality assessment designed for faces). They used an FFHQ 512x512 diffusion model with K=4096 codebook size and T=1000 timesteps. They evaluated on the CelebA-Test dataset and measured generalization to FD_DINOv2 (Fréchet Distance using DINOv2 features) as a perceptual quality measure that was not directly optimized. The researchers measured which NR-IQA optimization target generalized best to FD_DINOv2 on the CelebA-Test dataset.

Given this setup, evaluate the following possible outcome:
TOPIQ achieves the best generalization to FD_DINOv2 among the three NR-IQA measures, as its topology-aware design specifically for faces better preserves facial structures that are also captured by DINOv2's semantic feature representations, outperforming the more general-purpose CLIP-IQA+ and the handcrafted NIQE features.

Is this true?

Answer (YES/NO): NO